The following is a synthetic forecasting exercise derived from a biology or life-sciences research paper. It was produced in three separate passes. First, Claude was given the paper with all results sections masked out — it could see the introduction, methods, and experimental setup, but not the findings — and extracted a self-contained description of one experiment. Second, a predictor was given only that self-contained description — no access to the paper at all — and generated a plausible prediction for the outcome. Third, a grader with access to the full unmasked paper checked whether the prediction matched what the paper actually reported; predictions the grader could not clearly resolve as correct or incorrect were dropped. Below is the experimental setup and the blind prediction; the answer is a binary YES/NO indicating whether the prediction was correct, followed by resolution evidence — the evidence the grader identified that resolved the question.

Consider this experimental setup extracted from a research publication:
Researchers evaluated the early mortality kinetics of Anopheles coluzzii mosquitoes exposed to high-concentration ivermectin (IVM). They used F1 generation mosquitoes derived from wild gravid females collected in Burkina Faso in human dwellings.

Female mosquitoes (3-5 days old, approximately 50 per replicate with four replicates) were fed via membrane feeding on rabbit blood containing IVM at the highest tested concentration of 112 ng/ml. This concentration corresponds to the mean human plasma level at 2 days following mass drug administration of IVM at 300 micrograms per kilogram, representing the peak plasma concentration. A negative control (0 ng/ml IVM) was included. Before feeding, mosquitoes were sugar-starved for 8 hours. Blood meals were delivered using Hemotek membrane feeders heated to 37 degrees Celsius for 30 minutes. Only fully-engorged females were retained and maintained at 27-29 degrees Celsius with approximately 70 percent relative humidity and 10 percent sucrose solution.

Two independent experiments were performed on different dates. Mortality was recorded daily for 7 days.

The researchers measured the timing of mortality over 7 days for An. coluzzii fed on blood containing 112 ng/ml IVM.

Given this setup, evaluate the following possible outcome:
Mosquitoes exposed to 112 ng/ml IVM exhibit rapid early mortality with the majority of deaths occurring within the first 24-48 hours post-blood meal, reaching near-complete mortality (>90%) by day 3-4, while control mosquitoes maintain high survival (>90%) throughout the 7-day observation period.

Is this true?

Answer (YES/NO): YES